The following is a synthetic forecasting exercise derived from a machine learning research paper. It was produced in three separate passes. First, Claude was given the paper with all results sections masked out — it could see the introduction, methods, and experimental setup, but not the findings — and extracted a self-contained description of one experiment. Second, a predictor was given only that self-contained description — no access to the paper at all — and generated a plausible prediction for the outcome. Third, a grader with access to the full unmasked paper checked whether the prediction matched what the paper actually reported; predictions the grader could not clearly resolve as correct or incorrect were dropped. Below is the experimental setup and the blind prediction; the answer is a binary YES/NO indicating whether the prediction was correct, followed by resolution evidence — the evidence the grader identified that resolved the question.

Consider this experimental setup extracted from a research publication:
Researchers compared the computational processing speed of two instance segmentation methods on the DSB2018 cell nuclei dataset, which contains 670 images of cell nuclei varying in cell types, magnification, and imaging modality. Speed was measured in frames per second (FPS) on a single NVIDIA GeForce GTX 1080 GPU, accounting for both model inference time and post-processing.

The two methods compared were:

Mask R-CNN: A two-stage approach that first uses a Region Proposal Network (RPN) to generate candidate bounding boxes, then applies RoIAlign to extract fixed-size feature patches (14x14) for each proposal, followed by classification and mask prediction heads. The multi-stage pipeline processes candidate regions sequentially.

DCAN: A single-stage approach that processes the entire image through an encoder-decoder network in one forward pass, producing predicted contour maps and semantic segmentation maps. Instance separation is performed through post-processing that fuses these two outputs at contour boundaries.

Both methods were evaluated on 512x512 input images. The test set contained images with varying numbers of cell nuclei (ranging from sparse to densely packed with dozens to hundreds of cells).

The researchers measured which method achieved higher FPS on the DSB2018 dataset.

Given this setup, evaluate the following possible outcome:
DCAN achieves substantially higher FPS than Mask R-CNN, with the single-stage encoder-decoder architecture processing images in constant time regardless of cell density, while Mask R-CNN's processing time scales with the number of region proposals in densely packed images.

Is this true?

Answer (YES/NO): YES